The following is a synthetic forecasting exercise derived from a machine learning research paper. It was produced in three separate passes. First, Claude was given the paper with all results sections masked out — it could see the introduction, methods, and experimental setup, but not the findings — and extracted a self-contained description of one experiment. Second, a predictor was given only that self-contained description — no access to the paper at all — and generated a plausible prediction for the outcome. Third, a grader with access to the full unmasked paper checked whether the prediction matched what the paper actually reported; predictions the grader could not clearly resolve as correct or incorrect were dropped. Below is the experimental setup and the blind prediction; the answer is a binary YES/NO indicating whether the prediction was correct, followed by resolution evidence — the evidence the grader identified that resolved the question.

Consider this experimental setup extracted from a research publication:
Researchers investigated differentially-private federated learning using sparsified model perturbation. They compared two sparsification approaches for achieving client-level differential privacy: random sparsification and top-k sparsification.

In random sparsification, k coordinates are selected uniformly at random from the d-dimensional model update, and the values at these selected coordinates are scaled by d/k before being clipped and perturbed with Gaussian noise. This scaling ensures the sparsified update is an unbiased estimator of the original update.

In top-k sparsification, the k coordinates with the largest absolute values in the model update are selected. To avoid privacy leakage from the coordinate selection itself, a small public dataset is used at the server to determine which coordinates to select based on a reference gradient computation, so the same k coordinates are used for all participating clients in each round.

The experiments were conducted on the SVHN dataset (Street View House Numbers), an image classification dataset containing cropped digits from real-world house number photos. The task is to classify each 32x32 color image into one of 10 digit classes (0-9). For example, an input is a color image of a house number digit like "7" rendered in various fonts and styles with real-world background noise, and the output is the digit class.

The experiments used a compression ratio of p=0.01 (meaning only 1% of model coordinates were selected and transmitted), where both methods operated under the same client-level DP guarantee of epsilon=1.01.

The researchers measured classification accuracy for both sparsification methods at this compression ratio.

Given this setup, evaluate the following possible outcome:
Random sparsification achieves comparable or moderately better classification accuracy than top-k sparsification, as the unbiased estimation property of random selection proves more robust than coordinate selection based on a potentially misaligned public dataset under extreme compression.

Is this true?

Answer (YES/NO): NO